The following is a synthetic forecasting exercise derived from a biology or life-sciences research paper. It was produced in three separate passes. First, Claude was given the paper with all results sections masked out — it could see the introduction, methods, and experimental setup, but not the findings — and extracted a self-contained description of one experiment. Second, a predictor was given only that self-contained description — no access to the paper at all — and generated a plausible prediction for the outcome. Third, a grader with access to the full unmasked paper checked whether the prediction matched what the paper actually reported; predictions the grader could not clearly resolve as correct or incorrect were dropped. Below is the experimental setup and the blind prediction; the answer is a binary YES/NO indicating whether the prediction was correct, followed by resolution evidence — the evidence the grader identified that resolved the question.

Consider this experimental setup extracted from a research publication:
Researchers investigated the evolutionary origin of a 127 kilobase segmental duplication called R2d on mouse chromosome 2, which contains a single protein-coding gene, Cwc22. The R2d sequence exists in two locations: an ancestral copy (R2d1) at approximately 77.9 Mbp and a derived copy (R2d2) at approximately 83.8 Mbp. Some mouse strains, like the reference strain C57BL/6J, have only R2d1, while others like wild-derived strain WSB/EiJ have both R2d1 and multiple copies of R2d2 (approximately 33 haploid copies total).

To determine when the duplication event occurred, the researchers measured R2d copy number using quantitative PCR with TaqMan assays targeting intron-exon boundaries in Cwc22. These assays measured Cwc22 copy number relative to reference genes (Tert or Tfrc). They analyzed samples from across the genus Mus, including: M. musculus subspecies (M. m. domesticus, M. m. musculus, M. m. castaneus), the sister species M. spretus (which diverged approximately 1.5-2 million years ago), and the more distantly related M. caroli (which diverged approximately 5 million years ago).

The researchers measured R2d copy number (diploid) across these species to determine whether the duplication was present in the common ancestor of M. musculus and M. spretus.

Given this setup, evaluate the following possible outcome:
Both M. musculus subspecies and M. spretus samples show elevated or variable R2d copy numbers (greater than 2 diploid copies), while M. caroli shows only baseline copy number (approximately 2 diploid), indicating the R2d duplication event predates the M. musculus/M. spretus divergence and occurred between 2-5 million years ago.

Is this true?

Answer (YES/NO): YES